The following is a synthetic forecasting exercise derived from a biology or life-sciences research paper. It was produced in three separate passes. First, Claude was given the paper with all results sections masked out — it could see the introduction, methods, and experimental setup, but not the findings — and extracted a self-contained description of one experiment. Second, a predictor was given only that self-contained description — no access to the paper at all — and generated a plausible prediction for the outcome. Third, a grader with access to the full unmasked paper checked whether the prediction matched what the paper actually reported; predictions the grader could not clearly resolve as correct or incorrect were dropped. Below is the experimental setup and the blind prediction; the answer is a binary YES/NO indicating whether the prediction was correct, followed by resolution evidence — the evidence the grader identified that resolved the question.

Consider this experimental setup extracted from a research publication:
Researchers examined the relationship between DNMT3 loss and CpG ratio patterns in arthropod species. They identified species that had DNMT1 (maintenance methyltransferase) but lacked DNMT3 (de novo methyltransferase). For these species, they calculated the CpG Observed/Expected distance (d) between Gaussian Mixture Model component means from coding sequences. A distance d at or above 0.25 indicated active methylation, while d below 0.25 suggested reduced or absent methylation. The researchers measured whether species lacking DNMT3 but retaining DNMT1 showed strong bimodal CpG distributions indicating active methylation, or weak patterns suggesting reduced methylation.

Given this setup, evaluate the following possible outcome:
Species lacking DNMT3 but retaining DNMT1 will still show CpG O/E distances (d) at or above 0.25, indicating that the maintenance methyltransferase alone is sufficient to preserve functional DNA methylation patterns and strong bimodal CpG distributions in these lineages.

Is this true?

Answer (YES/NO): NO